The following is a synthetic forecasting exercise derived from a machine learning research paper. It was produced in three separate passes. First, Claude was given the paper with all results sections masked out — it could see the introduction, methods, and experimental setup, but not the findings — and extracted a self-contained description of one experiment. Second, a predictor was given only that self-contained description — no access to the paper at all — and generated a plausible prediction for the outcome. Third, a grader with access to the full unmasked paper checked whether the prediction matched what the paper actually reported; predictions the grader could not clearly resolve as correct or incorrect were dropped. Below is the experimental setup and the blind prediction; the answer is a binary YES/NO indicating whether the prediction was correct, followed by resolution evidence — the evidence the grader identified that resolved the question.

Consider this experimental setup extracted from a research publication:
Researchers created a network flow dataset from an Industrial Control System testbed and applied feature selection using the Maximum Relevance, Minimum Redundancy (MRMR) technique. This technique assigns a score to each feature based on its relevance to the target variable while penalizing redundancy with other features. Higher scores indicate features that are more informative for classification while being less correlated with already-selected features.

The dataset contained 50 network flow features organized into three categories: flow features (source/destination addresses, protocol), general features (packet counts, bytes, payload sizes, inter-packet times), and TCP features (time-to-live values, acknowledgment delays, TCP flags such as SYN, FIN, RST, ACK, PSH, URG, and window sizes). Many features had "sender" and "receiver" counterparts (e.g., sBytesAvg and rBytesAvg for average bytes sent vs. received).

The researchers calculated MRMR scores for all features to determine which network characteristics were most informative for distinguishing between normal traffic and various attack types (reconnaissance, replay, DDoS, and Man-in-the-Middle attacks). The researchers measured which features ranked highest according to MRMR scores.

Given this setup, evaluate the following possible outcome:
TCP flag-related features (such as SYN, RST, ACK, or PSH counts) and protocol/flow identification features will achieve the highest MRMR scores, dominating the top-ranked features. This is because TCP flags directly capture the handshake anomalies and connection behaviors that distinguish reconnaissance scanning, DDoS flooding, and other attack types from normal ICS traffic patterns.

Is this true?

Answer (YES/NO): NO